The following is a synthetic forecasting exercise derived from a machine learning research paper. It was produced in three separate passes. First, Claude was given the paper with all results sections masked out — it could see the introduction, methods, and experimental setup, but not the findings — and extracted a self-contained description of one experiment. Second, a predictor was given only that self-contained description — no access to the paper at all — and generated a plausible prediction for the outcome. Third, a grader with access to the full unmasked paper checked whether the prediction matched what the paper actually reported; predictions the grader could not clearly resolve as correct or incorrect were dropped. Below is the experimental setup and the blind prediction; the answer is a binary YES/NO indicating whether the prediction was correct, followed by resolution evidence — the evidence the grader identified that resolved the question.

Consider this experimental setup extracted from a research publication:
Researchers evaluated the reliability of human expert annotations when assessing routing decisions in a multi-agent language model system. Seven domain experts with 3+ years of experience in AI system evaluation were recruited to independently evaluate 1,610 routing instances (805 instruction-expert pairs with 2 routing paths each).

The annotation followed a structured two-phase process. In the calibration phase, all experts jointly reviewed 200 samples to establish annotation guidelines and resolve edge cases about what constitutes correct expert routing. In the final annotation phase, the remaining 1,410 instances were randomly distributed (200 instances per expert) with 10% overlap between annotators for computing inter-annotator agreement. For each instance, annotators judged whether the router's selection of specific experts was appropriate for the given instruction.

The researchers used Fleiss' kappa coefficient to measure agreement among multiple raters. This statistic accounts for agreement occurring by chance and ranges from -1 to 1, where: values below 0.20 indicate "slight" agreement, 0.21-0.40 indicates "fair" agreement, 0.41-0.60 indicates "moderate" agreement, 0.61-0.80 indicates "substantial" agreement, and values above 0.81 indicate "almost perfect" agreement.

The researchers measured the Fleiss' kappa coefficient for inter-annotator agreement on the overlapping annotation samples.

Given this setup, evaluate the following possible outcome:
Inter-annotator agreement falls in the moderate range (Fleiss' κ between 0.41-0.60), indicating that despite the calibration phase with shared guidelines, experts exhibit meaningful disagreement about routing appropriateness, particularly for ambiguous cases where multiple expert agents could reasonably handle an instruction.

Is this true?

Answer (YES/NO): NO